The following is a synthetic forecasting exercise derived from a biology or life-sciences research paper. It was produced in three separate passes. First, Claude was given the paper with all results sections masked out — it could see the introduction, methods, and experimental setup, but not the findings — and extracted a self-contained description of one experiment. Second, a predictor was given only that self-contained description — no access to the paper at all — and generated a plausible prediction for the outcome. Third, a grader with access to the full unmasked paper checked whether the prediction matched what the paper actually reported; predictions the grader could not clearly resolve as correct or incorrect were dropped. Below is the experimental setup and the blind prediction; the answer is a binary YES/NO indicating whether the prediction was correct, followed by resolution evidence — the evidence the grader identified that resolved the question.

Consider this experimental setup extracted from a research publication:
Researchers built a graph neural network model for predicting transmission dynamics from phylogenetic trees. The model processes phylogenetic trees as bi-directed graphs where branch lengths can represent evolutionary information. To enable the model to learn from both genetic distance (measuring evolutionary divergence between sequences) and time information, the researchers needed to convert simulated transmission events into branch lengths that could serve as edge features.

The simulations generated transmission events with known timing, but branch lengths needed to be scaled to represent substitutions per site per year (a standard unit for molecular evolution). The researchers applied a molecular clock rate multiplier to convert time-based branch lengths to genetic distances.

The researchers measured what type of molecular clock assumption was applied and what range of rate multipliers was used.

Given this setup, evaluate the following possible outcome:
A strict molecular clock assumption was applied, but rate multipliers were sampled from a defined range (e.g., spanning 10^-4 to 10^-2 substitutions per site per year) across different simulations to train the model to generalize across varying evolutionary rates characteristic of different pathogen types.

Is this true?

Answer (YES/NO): NO